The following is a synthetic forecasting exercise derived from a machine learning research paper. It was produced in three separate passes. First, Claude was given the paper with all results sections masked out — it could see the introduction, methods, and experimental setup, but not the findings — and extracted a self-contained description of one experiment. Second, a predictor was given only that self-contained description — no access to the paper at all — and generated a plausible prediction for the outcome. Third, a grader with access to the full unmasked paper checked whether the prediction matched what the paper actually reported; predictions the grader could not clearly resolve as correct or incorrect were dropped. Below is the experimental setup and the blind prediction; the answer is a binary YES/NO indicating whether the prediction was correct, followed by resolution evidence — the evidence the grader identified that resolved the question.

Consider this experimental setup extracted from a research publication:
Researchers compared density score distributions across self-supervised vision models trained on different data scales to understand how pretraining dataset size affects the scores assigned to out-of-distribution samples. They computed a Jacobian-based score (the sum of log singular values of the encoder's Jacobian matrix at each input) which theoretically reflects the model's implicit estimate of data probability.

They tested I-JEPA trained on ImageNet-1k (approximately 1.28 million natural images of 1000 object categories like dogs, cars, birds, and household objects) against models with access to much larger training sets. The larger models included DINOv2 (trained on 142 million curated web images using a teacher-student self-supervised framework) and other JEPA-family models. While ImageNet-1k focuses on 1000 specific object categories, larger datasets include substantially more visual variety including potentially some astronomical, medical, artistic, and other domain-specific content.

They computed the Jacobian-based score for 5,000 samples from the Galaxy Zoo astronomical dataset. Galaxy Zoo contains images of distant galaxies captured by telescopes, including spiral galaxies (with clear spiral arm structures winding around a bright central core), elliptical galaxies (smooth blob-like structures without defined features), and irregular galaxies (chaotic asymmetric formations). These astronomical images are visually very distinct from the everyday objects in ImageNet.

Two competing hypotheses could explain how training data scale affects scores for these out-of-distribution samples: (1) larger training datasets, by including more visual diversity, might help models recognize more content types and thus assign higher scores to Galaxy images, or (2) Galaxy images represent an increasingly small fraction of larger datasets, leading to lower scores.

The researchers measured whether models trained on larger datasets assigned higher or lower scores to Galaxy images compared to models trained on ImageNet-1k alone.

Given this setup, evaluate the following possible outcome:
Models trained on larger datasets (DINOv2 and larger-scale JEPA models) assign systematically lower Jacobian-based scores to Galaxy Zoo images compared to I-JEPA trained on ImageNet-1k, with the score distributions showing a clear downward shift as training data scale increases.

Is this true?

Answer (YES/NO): YES